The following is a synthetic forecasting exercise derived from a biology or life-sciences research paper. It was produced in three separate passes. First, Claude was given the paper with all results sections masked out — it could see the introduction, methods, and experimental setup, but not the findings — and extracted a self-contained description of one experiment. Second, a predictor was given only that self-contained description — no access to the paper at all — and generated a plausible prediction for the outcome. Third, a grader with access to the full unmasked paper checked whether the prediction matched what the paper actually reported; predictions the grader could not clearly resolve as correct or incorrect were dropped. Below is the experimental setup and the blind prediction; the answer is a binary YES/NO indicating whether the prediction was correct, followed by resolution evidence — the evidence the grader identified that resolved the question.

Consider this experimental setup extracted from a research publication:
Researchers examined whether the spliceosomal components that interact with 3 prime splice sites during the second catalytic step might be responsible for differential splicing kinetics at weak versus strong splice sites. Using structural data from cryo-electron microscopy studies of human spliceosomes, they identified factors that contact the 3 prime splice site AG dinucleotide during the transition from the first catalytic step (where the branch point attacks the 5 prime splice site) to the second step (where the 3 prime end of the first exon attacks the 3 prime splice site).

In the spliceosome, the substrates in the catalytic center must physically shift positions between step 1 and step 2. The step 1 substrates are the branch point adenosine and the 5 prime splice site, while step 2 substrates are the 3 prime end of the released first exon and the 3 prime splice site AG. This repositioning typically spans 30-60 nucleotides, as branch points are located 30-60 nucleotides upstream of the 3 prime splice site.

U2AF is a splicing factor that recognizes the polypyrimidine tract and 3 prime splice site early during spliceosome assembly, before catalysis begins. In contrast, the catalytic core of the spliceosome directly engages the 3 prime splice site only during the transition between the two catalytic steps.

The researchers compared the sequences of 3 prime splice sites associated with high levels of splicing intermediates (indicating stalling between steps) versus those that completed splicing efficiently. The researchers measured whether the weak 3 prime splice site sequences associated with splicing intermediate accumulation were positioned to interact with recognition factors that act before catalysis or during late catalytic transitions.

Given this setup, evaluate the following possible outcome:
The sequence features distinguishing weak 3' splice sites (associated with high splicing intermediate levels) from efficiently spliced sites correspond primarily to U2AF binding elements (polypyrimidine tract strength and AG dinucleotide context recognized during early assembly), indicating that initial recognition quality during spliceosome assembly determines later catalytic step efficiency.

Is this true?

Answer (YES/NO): NO